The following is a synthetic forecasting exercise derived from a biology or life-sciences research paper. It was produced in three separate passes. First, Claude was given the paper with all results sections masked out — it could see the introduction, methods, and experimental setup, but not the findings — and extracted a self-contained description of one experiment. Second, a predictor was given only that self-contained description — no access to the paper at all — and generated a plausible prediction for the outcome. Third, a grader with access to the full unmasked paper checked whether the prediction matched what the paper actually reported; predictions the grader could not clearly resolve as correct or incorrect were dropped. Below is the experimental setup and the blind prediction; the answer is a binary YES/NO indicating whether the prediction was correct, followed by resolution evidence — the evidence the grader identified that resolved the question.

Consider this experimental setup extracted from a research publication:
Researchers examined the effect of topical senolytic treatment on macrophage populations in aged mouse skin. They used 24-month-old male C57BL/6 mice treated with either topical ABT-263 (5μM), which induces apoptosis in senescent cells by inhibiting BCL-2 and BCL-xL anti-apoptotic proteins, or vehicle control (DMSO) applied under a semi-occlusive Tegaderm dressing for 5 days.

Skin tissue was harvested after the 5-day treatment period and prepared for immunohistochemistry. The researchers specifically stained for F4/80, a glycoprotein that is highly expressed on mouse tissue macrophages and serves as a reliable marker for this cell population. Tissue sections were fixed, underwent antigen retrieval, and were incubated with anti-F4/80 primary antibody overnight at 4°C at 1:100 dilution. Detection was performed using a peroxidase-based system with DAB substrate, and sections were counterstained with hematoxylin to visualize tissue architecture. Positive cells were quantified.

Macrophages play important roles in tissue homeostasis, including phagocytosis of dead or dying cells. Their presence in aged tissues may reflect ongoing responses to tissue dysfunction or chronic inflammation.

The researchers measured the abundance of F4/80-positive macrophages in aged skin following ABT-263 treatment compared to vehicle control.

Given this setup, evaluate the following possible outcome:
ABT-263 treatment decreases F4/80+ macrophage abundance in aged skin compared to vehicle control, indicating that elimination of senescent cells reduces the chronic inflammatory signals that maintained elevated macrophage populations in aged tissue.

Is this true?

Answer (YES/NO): NO